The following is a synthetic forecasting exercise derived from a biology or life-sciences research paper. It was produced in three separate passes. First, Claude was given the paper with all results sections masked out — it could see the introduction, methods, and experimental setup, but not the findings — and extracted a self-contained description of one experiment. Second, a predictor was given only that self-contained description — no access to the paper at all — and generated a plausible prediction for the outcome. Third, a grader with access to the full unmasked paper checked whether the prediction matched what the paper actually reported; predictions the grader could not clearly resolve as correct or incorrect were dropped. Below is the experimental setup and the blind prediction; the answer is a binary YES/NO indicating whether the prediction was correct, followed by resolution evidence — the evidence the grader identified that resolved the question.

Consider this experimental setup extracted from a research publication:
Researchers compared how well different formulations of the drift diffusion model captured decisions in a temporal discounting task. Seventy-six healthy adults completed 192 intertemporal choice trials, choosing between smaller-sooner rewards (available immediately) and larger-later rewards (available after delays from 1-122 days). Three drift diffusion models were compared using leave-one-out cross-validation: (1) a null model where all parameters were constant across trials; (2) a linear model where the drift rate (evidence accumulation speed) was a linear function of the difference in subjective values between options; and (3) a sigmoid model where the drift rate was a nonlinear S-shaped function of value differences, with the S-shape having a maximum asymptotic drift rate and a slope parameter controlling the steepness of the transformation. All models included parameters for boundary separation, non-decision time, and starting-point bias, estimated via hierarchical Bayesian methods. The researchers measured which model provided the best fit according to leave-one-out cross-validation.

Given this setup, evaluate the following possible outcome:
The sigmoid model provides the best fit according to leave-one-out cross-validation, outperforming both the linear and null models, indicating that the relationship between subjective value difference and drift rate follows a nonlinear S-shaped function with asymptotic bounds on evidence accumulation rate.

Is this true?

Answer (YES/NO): YES